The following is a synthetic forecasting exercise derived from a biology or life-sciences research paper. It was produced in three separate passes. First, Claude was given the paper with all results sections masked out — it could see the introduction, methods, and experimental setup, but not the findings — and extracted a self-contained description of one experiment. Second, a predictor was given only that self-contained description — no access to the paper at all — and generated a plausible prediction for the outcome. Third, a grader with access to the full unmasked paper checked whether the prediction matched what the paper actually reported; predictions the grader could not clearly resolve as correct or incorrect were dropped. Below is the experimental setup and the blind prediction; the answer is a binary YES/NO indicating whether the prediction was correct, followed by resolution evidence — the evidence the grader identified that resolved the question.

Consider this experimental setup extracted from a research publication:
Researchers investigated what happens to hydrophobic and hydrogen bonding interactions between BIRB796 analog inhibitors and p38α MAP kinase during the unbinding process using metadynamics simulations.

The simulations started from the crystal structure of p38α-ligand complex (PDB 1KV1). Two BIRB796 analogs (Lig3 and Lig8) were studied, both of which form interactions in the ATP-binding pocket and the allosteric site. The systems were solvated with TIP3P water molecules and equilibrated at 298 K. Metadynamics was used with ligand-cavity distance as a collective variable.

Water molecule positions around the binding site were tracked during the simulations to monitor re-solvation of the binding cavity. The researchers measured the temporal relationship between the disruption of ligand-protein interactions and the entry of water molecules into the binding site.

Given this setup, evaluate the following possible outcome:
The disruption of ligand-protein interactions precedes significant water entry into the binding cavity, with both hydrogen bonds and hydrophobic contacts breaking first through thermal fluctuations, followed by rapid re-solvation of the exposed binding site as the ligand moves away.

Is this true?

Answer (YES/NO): NO